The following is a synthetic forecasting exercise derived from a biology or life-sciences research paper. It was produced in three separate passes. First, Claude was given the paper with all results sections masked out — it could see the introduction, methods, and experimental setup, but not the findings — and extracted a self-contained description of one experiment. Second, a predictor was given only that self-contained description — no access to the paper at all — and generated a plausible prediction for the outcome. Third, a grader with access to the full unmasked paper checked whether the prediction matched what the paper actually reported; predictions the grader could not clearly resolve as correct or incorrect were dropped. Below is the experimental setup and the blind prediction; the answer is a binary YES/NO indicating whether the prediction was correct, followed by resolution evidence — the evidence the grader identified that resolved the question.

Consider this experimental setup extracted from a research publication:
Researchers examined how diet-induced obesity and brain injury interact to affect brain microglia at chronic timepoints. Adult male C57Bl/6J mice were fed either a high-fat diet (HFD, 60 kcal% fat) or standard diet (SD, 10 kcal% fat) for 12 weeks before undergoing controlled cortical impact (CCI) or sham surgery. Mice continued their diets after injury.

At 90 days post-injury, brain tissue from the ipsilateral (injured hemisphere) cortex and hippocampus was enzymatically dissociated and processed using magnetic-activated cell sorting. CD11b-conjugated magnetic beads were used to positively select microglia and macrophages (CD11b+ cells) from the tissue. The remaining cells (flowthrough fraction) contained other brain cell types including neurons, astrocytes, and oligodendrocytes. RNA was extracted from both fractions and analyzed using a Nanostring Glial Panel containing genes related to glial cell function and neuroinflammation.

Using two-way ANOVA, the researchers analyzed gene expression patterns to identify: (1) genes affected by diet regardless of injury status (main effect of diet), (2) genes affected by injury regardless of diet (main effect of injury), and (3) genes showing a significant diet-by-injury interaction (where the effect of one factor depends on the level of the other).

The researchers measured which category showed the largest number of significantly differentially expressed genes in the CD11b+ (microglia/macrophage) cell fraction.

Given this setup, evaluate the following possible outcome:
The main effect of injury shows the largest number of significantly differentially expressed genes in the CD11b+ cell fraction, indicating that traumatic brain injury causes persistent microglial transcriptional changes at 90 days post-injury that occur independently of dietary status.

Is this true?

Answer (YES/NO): YES